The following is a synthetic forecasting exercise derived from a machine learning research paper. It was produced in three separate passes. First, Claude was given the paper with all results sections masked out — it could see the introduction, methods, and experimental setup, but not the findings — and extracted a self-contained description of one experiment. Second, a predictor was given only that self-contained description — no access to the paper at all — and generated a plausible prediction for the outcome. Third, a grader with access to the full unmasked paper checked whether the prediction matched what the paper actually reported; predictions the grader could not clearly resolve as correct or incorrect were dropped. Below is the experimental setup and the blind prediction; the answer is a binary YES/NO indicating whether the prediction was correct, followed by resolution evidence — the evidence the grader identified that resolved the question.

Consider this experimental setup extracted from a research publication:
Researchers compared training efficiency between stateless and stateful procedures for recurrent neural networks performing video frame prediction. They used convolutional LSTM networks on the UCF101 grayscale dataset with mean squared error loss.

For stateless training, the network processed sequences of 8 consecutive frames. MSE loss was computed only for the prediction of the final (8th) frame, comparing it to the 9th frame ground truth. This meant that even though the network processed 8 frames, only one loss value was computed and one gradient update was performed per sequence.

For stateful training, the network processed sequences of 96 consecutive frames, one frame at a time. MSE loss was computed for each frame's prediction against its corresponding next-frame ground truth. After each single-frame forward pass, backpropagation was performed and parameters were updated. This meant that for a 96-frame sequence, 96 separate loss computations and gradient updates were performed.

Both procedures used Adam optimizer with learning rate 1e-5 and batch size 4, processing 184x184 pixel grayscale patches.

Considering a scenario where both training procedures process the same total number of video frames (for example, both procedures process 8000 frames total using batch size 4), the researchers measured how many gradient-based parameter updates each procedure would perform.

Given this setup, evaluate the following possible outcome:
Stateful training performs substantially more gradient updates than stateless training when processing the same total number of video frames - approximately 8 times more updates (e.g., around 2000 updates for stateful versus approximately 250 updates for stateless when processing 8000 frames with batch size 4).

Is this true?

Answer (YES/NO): YES